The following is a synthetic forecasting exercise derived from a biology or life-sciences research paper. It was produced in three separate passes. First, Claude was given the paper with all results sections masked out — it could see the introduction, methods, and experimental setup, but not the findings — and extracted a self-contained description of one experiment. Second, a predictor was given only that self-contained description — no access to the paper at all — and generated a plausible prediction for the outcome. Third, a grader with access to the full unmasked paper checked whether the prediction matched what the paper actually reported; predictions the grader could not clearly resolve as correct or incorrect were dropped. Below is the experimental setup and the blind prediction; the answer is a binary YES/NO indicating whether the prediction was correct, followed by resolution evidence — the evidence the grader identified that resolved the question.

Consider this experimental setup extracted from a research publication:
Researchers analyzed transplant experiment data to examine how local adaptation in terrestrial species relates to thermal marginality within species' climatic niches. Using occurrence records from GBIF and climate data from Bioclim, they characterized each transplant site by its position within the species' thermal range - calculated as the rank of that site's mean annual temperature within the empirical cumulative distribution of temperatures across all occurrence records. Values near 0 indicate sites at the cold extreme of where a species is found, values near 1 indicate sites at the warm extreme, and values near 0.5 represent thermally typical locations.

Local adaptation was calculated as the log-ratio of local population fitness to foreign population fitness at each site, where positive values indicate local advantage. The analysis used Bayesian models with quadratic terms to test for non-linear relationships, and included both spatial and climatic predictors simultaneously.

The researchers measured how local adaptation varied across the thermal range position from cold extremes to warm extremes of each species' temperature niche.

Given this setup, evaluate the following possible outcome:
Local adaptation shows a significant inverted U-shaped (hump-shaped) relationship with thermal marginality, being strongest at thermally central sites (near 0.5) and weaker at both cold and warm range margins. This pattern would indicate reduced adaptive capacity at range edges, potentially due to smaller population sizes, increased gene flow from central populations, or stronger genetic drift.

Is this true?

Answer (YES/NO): NO